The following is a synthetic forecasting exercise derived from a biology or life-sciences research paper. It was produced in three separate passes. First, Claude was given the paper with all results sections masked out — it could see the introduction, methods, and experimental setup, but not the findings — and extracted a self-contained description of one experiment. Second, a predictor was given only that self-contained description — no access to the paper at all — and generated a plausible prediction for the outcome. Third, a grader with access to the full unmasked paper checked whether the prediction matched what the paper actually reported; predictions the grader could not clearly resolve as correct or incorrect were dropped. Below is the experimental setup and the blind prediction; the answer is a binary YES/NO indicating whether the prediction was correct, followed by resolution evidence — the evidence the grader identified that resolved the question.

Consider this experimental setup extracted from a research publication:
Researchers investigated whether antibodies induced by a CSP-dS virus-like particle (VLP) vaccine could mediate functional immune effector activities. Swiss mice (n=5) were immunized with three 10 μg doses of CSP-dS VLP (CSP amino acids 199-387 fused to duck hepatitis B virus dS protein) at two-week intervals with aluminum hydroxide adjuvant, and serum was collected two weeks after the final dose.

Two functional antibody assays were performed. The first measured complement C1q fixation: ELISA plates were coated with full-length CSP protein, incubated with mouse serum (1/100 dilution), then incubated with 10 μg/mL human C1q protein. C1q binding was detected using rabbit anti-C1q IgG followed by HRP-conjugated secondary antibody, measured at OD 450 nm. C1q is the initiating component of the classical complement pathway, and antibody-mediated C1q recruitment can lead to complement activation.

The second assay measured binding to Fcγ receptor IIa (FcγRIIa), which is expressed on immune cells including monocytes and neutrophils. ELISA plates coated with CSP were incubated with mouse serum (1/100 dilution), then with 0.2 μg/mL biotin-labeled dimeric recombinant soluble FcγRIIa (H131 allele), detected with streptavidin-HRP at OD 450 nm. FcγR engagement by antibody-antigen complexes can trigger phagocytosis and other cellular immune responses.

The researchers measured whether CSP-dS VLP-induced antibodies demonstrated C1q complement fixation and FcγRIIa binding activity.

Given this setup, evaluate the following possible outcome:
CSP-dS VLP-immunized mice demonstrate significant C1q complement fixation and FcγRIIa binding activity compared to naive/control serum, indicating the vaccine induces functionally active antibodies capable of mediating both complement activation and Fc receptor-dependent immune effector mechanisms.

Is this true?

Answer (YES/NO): NO